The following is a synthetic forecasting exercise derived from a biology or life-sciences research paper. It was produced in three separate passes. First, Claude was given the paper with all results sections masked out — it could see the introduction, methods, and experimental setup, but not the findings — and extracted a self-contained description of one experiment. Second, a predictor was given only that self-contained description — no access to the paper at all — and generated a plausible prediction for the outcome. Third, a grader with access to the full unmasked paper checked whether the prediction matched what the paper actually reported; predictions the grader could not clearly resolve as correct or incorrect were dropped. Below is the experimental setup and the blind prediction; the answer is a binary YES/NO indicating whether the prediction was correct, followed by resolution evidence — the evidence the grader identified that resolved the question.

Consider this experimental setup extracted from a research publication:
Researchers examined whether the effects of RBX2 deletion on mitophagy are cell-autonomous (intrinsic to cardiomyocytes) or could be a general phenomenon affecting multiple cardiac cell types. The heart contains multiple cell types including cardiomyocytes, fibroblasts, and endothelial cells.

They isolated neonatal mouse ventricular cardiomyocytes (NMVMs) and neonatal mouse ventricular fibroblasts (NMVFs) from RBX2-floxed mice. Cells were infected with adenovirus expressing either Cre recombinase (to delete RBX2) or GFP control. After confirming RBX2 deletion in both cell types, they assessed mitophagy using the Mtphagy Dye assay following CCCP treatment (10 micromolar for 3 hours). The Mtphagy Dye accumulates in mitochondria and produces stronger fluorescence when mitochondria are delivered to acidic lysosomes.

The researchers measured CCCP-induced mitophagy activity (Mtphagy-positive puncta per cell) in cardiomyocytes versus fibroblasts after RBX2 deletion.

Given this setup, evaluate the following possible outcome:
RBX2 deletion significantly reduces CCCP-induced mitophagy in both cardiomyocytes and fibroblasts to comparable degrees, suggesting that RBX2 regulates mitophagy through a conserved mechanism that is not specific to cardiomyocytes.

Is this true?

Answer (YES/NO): YES